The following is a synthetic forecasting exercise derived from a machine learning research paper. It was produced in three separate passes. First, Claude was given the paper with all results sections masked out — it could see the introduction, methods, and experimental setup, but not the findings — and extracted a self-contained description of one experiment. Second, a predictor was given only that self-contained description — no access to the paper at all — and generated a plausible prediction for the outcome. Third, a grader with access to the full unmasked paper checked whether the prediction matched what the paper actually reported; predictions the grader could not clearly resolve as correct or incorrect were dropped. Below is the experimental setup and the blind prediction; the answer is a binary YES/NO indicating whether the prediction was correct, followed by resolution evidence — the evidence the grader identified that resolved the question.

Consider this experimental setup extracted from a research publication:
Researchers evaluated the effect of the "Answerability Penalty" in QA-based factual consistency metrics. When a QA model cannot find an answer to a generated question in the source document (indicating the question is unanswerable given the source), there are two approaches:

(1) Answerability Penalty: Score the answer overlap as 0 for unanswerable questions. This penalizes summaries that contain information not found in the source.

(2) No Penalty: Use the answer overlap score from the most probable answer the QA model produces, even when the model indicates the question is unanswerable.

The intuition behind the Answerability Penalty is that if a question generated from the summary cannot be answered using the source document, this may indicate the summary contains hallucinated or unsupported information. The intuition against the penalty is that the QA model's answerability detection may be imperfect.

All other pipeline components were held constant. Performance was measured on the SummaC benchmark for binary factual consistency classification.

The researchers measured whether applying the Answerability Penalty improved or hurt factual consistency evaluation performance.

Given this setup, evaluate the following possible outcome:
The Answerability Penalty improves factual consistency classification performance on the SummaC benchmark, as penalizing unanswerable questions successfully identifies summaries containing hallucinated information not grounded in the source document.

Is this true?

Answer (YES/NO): YES